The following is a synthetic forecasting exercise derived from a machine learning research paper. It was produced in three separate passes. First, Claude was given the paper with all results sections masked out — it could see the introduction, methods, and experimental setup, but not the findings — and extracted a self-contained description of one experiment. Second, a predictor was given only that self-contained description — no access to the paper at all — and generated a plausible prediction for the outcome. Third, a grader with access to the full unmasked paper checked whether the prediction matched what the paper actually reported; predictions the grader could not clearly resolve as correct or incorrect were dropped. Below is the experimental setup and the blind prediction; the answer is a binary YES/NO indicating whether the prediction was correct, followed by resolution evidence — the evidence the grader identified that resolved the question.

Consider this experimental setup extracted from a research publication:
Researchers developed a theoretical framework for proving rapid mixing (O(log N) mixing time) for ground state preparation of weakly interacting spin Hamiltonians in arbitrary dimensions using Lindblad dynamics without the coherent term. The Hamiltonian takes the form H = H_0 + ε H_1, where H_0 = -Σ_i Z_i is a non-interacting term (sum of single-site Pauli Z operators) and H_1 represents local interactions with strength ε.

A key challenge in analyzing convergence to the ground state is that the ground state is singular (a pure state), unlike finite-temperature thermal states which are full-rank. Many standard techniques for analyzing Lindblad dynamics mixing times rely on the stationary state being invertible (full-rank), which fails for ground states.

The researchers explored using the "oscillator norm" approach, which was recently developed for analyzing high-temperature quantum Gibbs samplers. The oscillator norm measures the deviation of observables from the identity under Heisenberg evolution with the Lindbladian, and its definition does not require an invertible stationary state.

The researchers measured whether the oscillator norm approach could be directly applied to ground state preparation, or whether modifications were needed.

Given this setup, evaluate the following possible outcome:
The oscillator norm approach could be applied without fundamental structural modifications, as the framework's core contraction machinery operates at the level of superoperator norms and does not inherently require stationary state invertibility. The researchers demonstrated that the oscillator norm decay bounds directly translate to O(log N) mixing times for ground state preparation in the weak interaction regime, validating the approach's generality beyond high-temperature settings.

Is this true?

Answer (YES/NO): NO